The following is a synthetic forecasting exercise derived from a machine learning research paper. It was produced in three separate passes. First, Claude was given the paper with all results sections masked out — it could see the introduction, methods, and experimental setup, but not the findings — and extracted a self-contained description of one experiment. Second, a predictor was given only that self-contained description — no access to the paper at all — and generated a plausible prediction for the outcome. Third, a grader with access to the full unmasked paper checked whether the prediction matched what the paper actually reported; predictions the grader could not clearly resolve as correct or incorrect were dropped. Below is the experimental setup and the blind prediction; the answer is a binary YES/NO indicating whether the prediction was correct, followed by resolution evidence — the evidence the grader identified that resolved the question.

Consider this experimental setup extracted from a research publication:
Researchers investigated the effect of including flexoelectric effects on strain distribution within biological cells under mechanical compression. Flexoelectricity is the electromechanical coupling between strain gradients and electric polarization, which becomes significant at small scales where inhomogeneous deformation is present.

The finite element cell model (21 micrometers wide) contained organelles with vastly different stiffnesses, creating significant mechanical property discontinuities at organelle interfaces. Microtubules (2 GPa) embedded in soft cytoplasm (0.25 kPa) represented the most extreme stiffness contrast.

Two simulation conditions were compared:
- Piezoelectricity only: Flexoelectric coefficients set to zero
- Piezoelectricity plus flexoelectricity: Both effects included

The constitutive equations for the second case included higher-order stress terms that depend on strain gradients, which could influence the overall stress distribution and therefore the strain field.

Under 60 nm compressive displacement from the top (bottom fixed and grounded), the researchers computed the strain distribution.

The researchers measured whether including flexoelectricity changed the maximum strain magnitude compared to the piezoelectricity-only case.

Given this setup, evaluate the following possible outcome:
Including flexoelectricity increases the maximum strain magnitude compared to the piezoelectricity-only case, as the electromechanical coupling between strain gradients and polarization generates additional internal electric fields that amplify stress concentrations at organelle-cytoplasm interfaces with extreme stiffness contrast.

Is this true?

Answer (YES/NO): NO